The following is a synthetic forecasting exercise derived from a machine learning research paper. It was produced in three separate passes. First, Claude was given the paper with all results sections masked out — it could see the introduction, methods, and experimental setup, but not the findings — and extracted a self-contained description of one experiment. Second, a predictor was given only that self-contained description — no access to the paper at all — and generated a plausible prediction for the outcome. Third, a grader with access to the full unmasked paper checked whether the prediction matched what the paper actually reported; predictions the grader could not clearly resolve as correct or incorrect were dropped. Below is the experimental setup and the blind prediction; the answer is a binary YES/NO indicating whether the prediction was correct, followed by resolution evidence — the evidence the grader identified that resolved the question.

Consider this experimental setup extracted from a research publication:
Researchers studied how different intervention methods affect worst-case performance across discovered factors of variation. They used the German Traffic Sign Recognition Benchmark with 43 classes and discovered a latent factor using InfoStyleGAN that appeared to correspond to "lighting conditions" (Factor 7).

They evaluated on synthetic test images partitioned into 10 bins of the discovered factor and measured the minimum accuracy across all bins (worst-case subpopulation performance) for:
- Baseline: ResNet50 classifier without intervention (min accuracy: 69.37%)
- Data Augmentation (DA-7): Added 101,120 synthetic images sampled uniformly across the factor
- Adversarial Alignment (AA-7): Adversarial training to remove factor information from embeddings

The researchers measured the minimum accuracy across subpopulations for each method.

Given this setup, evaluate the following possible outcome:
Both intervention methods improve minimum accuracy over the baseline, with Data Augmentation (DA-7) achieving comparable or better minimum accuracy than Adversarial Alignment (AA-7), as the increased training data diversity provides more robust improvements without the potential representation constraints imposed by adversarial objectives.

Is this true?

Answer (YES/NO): YES